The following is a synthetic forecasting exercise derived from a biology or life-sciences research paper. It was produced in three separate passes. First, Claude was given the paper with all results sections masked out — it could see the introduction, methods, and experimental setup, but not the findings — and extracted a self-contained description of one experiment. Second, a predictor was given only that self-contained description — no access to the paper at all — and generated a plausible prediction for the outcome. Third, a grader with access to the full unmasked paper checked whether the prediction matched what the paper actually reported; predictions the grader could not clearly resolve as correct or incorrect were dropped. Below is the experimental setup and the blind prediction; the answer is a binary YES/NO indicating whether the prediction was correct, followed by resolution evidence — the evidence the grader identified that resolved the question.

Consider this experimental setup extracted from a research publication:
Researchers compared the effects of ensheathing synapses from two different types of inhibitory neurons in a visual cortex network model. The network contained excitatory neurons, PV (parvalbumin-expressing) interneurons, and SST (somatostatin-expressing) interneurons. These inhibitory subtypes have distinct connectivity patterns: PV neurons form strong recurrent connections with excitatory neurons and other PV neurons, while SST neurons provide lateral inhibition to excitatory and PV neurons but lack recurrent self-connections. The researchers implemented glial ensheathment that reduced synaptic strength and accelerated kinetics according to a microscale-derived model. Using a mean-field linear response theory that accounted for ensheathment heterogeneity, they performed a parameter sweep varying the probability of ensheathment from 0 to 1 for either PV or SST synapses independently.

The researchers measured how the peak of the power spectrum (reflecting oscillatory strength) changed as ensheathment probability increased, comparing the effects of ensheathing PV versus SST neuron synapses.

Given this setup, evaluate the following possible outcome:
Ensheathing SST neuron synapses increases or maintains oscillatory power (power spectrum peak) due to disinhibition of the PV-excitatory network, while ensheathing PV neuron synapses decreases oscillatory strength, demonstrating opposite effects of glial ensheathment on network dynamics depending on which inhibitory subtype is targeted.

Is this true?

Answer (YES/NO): NO